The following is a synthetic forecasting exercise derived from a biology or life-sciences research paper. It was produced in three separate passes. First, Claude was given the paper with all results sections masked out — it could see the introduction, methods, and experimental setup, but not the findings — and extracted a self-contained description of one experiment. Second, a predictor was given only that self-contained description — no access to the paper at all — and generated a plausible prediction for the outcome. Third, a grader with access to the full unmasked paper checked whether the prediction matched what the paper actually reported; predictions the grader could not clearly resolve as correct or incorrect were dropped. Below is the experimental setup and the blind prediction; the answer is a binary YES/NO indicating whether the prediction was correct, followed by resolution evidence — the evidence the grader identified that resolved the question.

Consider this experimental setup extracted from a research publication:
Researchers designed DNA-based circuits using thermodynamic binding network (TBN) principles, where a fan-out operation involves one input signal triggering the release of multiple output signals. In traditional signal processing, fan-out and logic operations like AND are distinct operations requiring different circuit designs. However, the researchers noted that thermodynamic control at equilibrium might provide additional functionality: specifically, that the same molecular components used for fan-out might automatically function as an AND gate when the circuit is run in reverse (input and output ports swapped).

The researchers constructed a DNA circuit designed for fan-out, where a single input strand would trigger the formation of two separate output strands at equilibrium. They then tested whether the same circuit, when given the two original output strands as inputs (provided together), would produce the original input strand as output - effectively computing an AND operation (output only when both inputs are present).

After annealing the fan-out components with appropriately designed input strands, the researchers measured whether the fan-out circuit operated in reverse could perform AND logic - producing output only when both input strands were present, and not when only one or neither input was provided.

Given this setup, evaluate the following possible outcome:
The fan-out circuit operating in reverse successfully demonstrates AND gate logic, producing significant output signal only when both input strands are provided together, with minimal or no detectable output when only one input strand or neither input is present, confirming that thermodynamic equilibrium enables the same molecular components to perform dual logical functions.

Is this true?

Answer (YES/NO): YES